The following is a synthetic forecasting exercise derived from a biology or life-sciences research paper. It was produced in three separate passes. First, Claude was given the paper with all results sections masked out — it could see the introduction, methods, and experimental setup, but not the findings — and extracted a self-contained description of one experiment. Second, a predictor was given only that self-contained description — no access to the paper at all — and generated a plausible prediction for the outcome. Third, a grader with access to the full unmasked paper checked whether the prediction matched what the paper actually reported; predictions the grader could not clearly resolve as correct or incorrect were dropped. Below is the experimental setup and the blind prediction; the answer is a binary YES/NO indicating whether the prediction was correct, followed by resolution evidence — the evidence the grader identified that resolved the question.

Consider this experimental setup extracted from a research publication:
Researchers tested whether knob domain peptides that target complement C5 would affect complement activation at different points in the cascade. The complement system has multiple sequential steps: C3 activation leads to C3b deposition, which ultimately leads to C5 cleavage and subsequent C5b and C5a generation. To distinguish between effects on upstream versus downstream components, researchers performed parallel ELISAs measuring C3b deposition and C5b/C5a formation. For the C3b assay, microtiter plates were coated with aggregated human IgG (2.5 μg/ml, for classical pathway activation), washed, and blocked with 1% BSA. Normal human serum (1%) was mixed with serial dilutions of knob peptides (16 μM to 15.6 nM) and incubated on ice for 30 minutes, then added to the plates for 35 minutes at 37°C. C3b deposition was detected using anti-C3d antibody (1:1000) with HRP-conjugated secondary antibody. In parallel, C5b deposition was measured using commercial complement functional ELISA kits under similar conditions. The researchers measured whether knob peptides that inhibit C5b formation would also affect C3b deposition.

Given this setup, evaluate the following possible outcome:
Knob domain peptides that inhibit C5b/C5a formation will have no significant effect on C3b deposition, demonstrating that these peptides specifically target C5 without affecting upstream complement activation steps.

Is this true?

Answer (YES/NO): YES